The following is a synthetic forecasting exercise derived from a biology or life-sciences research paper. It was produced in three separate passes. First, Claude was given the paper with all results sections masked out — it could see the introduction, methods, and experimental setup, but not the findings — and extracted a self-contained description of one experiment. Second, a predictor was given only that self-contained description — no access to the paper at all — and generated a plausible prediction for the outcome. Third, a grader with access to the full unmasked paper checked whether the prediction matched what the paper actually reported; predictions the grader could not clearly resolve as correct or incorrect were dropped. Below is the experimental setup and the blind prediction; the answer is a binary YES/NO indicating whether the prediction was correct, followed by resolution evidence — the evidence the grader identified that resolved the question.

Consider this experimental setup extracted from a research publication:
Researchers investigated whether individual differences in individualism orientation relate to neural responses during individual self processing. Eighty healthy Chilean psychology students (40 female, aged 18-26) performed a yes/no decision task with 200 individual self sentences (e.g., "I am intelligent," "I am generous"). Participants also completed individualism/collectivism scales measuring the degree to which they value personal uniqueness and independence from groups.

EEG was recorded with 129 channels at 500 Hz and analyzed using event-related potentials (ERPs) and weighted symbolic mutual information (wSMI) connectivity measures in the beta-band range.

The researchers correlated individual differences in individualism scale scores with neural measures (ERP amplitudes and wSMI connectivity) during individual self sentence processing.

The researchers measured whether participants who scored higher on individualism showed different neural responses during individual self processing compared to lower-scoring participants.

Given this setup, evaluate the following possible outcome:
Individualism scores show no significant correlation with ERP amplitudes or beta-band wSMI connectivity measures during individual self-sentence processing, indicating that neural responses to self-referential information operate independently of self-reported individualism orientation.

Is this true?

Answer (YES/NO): YES